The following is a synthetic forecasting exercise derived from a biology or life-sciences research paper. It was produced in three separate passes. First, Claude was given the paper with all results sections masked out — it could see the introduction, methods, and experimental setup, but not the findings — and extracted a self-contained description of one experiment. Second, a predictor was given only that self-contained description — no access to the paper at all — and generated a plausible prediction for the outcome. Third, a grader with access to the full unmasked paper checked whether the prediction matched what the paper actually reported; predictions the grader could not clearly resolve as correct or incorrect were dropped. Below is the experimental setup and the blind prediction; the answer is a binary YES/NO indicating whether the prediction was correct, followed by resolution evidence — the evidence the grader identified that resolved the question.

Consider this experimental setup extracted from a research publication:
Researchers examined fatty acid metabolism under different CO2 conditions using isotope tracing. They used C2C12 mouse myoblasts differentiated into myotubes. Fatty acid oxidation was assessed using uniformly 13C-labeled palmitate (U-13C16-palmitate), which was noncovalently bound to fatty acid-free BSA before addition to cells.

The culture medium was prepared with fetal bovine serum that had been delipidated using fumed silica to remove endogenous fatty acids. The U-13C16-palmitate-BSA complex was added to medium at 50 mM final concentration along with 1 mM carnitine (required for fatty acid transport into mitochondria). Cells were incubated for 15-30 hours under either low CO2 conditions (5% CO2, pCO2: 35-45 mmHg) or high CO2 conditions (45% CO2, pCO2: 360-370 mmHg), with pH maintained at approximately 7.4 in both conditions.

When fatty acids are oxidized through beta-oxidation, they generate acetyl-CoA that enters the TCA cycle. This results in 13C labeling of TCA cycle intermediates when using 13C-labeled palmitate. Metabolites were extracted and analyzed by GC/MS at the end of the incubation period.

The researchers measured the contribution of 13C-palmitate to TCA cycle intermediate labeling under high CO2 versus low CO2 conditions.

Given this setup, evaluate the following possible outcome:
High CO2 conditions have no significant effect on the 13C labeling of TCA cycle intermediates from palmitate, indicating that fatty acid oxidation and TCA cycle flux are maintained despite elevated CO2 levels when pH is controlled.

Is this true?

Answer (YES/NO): NO